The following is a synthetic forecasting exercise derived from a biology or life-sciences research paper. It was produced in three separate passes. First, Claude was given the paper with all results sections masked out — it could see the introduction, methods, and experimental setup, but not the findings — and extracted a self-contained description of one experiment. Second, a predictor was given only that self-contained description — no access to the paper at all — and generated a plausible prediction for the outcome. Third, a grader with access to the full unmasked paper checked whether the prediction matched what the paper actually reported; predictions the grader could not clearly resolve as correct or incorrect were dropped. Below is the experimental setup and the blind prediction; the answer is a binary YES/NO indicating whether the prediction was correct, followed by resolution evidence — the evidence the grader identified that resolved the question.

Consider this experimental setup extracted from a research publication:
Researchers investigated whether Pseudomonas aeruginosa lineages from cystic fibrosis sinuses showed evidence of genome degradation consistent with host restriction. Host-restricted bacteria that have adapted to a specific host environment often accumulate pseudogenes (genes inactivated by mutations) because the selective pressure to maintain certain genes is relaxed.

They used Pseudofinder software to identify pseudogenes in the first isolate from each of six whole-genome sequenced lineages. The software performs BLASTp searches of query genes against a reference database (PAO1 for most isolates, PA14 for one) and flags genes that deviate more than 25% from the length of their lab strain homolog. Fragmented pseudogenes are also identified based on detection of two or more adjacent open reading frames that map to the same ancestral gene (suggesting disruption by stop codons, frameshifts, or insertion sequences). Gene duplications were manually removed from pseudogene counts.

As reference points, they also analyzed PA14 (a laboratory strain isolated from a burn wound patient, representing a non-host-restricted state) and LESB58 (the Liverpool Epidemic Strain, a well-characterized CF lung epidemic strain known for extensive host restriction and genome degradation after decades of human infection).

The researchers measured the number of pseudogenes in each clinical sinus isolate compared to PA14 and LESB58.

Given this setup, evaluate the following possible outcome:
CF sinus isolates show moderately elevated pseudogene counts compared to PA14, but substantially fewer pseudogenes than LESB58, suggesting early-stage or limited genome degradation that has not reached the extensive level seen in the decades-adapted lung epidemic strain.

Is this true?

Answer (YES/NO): NO